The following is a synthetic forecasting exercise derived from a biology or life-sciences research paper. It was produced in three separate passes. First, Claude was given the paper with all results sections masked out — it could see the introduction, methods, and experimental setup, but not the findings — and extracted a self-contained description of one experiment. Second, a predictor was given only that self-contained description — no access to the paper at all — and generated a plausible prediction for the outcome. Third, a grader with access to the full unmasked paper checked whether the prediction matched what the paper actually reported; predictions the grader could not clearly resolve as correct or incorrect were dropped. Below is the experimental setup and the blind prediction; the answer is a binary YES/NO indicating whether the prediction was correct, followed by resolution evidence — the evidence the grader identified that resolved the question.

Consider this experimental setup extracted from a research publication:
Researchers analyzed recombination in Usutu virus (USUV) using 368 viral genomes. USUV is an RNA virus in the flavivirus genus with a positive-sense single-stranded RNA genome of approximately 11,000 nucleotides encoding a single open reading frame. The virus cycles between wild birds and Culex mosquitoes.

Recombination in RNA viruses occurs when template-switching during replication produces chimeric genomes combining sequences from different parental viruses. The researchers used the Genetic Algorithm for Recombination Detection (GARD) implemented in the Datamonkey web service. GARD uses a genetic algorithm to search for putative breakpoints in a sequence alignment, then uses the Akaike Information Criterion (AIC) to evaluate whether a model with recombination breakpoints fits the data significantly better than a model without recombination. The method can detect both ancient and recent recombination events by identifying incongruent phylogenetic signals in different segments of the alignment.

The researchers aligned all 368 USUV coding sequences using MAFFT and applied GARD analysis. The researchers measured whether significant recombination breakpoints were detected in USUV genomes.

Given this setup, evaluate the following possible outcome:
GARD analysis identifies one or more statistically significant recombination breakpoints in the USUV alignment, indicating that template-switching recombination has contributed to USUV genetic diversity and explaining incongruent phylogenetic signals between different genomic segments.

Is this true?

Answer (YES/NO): NO